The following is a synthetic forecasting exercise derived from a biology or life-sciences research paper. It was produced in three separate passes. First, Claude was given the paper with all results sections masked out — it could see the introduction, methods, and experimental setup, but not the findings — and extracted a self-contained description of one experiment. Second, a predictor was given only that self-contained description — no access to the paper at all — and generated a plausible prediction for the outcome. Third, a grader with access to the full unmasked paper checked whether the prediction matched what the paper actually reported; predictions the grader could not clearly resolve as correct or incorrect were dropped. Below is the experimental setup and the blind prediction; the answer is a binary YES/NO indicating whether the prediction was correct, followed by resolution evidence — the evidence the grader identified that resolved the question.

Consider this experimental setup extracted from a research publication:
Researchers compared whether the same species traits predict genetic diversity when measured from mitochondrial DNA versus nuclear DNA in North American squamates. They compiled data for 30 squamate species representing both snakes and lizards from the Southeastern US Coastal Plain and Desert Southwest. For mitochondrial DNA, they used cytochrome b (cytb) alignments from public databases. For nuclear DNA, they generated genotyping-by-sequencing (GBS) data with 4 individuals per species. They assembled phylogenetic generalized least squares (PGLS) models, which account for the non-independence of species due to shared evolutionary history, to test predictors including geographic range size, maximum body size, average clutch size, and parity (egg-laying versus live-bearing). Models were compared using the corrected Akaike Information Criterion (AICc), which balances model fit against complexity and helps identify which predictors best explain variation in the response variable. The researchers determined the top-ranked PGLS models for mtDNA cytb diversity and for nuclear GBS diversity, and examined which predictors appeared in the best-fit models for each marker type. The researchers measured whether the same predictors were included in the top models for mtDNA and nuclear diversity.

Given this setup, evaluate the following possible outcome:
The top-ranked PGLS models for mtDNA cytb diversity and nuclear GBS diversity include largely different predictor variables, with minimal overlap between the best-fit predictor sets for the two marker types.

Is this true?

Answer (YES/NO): NO